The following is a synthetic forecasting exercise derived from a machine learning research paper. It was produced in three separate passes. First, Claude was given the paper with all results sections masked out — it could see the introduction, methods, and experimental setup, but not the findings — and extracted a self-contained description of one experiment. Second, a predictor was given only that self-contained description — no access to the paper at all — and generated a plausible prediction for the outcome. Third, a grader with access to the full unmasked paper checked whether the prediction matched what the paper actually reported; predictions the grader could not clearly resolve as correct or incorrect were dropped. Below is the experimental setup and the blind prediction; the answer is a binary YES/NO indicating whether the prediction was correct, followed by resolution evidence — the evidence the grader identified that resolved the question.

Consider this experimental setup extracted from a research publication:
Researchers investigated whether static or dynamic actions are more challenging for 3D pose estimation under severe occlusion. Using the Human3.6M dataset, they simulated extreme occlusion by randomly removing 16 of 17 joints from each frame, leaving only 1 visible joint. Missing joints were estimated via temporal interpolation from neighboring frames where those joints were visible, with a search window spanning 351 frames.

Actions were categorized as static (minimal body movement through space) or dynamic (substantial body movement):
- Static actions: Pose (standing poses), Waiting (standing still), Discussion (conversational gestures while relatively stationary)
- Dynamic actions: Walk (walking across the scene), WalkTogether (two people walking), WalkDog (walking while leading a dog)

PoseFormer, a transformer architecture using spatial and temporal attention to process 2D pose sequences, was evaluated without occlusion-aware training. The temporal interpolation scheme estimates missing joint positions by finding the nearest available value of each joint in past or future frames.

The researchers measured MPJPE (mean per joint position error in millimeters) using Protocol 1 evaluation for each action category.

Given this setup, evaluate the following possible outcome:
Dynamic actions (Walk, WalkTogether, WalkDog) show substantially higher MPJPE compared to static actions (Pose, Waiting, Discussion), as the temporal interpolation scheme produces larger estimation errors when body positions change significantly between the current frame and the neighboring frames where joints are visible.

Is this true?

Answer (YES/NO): YES